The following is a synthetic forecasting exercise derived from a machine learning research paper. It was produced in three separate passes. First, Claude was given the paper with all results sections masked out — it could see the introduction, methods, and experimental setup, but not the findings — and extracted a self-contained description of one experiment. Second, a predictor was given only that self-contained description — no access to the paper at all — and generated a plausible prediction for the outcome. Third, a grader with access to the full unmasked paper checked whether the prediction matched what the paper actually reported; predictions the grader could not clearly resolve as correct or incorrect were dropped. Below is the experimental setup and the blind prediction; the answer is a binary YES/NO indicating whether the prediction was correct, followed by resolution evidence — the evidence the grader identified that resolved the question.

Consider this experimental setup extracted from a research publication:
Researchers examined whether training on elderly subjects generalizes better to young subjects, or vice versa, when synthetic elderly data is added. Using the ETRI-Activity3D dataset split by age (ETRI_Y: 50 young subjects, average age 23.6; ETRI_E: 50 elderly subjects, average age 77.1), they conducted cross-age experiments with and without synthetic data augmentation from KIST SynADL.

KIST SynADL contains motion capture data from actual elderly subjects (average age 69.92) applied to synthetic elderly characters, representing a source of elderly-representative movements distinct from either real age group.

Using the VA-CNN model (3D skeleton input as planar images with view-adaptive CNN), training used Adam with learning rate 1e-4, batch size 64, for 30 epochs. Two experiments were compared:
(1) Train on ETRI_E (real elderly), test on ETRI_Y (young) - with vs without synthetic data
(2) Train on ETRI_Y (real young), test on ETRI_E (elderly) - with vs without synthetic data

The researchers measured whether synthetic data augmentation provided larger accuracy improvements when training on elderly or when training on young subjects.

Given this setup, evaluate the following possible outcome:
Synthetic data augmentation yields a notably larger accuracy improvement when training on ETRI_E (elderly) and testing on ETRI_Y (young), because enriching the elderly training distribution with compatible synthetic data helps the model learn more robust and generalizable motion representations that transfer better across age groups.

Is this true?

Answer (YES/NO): YES